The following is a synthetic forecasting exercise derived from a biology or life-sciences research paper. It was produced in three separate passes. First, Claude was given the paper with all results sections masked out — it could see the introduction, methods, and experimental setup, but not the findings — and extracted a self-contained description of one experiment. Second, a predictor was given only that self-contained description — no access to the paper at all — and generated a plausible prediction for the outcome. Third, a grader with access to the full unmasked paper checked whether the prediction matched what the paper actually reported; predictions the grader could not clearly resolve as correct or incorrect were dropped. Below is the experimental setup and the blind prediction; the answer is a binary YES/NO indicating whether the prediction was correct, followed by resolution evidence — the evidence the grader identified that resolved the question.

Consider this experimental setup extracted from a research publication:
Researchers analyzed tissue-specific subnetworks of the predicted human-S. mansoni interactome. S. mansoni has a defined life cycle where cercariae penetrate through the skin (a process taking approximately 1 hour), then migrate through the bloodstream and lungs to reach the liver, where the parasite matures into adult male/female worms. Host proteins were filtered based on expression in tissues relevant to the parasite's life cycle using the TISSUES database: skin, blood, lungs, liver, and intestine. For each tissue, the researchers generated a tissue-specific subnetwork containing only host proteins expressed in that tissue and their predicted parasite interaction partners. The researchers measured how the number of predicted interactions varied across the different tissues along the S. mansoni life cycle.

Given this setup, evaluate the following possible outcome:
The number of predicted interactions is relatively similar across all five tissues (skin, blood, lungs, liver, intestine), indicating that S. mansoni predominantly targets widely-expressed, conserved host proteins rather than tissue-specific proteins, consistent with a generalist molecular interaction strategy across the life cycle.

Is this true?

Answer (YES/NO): NO